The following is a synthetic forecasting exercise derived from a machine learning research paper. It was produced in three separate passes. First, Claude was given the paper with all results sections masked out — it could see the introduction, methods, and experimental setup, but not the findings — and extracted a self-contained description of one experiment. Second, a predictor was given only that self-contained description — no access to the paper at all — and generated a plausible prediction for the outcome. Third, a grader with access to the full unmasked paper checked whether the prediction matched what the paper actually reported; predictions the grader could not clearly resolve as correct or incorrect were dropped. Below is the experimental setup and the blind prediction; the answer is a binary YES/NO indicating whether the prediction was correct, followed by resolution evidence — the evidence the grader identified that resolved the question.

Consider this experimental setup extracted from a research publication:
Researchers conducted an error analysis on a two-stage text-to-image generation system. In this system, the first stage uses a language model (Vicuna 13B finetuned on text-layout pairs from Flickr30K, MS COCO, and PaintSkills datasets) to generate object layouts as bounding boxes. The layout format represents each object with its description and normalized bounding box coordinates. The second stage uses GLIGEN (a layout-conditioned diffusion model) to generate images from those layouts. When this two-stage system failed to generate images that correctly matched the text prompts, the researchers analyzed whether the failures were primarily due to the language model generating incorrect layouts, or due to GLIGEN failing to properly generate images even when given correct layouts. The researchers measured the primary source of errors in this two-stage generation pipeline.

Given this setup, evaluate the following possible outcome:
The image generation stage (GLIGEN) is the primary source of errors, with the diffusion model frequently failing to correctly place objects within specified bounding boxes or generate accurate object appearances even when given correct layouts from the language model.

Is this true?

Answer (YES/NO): YES